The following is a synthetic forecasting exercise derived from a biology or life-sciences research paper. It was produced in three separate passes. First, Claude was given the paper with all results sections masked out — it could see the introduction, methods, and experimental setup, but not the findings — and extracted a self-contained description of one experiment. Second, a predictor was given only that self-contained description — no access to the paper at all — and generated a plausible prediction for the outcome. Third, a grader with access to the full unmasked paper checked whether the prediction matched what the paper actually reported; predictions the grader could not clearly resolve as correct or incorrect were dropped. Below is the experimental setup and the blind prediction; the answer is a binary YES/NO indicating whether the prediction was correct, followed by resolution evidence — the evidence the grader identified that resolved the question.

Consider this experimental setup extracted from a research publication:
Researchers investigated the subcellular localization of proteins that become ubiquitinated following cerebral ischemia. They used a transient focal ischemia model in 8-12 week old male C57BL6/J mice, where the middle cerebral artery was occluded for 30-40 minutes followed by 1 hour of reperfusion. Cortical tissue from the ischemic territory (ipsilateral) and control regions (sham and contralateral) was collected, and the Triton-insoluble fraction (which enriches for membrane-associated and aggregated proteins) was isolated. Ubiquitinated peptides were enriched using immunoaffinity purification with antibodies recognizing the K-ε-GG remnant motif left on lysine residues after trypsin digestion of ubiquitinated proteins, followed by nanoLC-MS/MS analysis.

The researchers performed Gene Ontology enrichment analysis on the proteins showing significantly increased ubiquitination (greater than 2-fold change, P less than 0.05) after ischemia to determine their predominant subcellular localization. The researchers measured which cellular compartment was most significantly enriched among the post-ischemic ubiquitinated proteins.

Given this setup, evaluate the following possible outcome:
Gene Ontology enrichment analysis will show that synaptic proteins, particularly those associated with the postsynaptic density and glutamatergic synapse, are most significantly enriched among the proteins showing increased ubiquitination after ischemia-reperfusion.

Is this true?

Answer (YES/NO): YES